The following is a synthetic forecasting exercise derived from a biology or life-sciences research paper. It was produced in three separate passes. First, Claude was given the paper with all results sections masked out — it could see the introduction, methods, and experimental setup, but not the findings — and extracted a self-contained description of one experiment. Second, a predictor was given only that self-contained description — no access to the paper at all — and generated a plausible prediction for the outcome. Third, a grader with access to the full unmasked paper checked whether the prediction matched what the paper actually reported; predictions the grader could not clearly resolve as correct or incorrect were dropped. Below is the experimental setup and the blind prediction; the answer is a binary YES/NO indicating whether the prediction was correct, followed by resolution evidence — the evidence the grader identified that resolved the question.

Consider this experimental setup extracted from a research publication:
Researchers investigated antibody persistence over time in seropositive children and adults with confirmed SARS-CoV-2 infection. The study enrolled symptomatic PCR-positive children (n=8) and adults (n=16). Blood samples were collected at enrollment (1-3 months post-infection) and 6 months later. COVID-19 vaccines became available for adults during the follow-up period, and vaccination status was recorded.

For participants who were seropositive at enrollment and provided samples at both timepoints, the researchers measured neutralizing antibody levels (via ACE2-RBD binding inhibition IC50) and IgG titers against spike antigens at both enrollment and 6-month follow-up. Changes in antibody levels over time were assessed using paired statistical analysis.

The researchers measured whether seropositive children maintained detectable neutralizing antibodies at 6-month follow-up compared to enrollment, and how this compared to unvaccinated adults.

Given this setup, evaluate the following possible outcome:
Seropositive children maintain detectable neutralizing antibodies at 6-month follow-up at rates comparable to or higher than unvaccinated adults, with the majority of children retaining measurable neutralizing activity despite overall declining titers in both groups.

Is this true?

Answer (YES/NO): YES